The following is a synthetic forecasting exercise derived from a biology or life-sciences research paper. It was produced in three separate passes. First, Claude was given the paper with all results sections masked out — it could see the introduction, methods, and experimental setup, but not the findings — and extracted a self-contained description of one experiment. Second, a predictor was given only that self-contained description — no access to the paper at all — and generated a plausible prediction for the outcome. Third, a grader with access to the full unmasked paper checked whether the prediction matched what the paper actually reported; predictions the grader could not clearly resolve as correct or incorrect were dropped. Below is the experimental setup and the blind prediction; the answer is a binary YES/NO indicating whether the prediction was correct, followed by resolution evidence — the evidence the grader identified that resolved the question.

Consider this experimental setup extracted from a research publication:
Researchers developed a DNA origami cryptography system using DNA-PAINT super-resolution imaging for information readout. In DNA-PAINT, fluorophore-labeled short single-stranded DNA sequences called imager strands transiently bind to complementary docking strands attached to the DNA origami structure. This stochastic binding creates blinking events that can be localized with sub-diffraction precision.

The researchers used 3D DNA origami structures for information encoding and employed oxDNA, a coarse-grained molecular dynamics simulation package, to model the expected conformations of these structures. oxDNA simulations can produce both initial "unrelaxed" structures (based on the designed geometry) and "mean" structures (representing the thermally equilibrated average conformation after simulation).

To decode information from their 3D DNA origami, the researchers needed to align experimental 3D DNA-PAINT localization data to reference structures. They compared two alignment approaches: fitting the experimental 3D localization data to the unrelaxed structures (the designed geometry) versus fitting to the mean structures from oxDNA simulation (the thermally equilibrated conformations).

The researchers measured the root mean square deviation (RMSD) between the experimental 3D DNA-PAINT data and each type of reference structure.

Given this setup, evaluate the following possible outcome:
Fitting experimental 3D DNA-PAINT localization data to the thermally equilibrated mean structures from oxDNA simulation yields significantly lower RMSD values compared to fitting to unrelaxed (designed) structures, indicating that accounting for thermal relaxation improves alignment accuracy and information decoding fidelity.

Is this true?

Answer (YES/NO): YES